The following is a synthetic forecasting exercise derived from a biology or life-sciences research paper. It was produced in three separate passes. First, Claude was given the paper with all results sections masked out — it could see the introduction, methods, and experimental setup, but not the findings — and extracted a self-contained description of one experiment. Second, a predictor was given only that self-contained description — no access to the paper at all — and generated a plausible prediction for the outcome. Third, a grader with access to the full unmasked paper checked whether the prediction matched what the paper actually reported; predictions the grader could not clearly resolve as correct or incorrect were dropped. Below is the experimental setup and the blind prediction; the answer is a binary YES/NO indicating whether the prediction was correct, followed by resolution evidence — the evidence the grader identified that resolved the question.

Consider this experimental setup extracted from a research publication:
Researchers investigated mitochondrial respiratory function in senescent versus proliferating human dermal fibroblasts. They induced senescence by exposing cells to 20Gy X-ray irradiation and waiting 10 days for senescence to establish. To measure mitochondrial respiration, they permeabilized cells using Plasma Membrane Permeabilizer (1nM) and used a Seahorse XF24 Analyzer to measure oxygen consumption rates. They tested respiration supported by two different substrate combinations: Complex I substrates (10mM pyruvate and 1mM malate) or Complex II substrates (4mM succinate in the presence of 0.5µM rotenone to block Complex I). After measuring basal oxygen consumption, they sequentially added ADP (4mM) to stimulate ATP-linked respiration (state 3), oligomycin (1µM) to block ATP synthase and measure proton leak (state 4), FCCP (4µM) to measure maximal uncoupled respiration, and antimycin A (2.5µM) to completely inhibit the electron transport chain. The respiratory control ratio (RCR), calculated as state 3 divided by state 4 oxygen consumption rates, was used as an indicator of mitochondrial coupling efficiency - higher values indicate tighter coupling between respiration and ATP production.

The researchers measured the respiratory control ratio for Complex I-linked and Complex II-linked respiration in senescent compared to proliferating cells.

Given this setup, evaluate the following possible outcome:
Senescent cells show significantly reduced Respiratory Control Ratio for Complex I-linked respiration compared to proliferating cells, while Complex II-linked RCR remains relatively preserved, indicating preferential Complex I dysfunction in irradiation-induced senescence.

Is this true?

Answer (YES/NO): YES